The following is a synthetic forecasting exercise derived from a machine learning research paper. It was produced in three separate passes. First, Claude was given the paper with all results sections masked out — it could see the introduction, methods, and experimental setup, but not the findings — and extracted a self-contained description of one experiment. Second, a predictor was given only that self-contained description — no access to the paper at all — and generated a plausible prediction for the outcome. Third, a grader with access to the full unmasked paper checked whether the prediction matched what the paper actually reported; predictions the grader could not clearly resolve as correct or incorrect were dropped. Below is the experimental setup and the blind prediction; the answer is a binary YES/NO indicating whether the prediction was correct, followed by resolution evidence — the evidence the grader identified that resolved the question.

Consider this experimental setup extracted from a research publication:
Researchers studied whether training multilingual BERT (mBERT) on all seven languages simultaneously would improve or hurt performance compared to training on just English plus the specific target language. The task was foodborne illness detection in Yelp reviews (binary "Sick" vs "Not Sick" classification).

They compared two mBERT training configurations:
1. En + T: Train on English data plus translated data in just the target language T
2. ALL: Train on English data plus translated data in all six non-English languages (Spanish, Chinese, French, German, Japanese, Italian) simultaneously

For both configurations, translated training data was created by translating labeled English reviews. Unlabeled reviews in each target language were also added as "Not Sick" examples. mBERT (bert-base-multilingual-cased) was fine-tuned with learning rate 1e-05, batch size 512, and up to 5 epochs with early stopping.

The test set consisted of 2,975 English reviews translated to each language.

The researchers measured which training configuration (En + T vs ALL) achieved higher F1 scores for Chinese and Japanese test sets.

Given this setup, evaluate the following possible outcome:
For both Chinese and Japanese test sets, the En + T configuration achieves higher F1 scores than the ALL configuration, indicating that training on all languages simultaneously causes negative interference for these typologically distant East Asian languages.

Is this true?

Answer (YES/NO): YES